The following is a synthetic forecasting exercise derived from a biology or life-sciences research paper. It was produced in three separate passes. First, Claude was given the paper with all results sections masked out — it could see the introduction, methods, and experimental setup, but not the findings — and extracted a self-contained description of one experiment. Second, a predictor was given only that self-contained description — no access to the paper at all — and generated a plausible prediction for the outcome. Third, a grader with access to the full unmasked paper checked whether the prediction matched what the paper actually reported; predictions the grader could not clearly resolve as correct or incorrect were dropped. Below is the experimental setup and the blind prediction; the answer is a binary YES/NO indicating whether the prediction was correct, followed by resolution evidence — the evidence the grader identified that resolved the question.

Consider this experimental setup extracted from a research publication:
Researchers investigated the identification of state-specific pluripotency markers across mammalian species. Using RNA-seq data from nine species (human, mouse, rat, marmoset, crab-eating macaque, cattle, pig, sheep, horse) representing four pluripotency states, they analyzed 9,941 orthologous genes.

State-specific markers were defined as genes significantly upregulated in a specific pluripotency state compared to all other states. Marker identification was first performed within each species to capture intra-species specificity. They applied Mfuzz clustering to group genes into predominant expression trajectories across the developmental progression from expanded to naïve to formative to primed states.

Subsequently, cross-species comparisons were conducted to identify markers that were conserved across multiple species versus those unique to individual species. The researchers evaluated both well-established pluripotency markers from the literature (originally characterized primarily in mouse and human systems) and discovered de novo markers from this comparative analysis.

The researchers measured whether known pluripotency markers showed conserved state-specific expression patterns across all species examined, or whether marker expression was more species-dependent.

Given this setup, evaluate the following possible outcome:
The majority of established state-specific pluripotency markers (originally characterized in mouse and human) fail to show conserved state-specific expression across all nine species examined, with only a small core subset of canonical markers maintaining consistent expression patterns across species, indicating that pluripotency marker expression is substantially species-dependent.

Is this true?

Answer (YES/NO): YES